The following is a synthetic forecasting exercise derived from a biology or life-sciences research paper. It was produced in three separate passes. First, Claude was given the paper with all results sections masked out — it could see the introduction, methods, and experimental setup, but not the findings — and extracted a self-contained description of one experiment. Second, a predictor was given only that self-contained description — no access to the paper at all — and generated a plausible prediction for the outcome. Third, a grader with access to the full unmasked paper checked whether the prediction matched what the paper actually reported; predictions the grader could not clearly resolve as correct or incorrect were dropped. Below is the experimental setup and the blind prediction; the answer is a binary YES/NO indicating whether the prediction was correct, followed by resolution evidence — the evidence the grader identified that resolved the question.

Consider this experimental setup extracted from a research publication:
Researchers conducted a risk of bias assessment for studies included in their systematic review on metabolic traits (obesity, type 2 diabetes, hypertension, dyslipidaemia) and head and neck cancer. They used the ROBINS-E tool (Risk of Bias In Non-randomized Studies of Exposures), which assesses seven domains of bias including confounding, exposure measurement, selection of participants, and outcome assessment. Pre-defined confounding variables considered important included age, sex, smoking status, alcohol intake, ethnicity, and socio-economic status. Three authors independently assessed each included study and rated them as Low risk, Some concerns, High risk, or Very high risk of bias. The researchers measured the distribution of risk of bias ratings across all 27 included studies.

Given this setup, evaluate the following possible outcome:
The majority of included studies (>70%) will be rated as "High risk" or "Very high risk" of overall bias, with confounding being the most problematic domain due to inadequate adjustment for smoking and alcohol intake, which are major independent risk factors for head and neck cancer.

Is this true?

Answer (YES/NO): YES